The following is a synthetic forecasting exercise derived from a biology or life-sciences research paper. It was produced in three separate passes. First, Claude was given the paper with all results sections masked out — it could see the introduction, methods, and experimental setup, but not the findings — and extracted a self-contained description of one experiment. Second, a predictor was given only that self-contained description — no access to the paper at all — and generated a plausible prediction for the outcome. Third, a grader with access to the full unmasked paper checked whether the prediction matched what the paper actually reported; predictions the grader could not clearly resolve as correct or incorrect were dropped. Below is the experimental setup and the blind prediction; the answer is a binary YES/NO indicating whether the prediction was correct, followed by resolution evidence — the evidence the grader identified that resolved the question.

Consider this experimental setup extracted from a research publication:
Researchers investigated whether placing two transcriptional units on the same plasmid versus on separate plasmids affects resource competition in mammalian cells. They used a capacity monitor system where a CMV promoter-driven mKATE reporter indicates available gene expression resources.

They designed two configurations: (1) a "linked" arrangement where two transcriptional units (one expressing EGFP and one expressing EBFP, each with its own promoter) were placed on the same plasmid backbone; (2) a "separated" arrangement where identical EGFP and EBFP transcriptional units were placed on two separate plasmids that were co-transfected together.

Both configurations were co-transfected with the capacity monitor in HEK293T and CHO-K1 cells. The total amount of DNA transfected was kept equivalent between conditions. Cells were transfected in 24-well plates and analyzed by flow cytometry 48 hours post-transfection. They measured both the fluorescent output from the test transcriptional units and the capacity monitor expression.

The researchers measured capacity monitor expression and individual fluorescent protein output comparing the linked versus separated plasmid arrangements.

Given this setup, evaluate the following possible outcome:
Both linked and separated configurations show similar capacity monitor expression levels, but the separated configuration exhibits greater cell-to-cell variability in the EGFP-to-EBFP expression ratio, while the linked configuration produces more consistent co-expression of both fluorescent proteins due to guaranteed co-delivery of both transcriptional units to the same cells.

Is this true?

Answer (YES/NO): NO